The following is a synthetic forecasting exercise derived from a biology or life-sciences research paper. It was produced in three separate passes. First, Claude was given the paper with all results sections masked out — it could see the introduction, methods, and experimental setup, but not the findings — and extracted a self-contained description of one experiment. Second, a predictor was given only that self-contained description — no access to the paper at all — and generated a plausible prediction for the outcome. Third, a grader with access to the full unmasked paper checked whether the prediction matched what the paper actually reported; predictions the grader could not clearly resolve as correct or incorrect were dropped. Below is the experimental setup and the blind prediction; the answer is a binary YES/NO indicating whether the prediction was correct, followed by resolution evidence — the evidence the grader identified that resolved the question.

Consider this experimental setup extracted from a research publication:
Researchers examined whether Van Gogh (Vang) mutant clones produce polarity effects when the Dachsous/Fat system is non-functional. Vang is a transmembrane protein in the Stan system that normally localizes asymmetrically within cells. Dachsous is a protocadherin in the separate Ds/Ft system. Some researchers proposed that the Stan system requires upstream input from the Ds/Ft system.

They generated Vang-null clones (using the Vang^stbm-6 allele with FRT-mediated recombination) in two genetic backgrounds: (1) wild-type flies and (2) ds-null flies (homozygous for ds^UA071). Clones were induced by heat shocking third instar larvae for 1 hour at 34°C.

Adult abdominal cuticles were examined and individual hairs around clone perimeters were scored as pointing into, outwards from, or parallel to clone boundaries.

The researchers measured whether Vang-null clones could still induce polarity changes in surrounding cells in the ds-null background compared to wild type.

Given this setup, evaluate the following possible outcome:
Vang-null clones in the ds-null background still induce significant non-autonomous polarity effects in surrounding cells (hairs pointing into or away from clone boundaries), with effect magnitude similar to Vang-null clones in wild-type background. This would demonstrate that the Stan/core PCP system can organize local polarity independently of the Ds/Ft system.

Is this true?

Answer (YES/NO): YES